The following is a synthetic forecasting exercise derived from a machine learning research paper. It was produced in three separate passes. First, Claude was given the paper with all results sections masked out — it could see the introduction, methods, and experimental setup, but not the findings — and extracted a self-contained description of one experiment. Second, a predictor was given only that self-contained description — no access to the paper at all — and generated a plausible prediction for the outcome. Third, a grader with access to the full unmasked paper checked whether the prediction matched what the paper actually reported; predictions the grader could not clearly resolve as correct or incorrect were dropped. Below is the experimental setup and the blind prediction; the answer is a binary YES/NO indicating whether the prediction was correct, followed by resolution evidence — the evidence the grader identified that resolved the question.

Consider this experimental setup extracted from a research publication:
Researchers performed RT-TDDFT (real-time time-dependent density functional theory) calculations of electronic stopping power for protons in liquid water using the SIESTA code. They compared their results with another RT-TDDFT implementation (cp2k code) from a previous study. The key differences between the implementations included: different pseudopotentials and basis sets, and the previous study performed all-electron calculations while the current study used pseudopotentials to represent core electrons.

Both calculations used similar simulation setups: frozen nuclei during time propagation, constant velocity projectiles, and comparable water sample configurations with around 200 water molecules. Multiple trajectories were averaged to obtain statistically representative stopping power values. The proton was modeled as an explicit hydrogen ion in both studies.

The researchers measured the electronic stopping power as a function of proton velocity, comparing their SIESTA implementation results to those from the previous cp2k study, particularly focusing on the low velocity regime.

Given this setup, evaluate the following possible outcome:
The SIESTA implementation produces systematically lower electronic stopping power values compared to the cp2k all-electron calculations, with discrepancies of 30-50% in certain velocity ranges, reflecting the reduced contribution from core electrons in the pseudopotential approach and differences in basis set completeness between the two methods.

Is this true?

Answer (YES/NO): NO